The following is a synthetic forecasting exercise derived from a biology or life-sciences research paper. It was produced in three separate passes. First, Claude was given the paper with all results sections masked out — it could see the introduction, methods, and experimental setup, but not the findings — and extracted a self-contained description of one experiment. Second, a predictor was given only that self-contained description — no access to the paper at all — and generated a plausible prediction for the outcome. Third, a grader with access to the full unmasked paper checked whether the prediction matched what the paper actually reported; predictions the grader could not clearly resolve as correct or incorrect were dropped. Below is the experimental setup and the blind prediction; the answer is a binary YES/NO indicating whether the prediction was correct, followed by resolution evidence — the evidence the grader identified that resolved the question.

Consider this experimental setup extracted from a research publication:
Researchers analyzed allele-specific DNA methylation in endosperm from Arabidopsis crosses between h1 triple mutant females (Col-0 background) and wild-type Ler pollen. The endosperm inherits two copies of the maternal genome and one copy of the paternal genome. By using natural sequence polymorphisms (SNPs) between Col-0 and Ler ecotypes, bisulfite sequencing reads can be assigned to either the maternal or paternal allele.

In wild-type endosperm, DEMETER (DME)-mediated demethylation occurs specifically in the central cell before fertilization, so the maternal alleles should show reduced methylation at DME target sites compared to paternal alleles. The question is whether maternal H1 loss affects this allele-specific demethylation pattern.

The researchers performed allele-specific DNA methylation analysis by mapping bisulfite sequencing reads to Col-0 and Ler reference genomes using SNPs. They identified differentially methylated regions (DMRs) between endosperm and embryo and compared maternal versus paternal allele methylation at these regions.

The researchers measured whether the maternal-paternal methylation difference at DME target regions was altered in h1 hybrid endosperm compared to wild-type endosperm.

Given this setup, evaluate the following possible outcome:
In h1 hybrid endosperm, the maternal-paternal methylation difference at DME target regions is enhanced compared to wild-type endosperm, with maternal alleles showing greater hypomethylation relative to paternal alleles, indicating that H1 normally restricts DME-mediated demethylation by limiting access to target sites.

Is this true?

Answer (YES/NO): YES